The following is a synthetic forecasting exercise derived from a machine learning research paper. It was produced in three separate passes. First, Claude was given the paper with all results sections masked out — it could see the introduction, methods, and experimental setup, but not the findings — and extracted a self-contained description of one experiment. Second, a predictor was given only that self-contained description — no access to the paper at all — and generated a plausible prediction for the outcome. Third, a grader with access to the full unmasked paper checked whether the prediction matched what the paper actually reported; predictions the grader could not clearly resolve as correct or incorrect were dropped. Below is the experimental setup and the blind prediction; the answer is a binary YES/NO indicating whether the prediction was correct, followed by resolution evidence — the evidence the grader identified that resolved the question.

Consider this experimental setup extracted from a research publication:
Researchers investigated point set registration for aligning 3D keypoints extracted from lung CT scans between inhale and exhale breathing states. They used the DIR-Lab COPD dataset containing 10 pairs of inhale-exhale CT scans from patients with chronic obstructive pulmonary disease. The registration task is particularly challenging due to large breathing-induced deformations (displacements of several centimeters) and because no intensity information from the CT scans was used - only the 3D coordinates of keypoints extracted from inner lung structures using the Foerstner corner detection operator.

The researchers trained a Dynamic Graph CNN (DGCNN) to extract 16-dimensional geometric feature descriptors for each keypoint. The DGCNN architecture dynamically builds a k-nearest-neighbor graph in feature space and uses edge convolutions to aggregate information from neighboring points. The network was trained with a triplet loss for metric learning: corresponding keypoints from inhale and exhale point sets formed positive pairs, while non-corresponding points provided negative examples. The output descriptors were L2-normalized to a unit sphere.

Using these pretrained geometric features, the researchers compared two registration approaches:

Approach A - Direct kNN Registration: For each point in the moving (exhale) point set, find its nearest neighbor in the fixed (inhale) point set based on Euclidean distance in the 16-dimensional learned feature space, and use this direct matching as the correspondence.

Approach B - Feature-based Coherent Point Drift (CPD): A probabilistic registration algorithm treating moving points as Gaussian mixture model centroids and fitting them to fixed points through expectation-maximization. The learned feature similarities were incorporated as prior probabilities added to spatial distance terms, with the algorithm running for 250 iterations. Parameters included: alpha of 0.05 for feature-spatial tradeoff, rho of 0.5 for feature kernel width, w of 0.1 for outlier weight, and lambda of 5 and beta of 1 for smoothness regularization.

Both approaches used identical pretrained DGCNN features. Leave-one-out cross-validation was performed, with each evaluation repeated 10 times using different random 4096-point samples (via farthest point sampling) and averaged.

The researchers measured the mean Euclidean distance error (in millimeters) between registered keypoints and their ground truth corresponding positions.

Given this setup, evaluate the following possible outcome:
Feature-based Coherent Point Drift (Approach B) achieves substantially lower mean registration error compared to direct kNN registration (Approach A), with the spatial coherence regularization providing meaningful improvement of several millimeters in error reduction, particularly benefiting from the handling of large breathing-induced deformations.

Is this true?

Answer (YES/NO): YES